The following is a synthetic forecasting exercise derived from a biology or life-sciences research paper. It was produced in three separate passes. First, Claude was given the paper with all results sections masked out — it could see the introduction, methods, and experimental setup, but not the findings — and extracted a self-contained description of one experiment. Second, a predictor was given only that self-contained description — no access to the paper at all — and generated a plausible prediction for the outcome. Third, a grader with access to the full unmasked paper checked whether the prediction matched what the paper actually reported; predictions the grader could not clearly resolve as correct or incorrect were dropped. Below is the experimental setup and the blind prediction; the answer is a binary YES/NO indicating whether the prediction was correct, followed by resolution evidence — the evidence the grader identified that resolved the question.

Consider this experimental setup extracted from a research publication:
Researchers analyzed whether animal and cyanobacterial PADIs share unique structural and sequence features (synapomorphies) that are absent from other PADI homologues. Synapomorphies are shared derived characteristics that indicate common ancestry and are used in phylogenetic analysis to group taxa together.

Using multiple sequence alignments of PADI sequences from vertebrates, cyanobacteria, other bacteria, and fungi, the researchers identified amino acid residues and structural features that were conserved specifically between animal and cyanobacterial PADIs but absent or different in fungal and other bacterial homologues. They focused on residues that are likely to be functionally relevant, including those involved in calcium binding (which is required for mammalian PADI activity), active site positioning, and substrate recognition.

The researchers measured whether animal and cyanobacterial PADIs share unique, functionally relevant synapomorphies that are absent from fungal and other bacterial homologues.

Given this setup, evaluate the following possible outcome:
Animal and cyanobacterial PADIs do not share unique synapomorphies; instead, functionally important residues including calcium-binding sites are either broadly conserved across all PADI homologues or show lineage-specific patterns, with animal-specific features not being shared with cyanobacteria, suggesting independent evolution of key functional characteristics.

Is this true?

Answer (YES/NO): NO